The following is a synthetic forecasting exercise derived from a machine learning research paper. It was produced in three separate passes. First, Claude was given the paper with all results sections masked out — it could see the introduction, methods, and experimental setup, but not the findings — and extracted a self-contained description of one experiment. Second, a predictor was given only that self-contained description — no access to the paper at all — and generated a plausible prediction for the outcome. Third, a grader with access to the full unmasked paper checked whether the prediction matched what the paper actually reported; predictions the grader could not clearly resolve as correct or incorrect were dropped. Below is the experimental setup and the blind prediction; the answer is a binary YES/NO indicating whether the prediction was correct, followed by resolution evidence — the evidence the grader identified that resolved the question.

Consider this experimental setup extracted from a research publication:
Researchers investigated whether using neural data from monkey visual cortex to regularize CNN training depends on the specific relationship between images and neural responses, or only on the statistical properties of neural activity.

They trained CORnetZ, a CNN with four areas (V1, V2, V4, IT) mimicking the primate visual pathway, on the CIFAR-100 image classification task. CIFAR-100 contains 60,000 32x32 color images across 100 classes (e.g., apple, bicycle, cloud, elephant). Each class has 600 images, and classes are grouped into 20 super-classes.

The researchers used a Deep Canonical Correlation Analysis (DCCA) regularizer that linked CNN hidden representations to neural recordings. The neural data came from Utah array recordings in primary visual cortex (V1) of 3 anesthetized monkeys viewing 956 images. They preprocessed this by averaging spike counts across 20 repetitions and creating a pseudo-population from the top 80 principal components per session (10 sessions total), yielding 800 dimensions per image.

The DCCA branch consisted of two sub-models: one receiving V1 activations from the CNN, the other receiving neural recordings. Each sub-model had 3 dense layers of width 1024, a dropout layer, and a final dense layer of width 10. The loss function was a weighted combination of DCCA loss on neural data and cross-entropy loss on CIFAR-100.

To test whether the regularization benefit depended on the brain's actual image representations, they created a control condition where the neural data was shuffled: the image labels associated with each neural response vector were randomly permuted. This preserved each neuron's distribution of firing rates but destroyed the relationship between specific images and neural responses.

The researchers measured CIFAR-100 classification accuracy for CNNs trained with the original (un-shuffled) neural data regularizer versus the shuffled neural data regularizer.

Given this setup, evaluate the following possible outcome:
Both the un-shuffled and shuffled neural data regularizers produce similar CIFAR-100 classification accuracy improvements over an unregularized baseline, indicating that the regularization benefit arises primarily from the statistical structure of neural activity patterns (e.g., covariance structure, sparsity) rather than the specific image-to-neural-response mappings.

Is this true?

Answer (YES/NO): YES